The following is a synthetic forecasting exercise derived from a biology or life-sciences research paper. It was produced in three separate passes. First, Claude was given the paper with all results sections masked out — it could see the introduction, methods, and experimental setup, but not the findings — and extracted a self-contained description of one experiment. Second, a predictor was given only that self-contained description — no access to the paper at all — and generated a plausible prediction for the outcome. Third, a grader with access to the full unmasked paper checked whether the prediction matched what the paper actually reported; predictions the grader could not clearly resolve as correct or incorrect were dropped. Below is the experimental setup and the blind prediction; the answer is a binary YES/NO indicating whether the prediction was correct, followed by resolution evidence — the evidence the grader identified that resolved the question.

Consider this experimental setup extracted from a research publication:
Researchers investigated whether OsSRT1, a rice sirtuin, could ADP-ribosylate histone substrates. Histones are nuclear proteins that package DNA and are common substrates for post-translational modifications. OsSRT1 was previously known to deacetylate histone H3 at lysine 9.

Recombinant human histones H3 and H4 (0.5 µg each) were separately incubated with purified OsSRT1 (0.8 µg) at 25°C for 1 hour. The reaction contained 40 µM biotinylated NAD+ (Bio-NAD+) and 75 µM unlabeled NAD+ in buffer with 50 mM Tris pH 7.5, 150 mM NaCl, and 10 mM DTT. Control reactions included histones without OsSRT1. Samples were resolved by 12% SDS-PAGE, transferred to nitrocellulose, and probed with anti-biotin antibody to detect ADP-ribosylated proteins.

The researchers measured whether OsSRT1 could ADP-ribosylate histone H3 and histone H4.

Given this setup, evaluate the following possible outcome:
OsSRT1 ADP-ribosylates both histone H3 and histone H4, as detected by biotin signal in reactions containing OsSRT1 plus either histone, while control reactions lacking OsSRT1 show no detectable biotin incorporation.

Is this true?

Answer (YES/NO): NO